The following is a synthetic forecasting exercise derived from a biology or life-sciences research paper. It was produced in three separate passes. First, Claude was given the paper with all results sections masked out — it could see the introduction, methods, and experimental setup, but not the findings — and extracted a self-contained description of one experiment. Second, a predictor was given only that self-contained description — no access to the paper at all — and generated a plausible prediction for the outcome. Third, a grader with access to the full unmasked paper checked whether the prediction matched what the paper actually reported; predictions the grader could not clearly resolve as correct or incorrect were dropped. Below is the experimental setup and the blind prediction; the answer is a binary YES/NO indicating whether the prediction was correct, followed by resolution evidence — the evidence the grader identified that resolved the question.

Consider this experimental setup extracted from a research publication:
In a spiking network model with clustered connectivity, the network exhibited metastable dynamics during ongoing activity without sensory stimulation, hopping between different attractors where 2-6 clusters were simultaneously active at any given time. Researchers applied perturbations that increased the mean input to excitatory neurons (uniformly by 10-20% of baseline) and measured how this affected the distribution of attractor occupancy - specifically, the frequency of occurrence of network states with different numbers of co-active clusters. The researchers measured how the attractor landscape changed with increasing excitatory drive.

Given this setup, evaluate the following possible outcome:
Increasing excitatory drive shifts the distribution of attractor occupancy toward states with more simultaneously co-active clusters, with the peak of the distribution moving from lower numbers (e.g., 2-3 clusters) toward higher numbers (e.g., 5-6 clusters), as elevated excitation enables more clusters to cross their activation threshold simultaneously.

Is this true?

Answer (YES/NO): YES